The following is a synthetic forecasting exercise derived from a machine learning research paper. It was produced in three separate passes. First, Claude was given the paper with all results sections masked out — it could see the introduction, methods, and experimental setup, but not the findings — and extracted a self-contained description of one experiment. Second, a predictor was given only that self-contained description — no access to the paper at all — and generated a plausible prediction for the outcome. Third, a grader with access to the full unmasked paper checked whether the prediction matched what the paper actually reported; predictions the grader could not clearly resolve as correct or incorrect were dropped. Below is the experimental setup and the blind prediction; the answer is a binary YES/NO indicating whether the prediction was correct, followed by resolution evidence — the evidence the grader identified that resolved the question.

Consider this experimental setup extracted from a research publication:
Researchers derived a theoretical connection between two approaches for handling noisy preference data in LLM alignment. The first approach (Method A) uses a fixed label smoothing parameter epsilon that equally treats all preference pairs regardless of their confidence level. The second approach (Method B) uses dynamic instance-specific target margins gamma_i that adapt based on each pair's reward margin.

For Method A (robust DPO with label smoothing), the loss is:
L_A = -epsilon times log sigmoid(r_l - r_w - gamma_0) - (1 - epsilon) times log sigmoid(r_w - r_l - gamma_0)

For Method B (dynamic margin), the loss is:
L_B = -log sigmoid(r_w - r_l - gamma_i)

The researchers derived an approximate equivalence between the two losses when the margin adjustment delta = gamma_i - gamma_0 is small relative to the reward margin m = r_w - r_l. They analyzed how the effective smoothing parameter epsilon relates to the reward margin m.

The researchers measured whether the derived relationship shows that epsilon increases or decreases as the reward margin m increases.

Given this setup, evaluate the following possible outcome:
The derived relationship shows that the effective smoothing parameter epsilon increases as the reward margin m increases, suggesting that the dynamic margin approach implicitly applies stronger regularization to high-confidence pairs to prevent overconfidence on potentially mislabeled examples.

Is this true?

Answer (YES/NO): NO